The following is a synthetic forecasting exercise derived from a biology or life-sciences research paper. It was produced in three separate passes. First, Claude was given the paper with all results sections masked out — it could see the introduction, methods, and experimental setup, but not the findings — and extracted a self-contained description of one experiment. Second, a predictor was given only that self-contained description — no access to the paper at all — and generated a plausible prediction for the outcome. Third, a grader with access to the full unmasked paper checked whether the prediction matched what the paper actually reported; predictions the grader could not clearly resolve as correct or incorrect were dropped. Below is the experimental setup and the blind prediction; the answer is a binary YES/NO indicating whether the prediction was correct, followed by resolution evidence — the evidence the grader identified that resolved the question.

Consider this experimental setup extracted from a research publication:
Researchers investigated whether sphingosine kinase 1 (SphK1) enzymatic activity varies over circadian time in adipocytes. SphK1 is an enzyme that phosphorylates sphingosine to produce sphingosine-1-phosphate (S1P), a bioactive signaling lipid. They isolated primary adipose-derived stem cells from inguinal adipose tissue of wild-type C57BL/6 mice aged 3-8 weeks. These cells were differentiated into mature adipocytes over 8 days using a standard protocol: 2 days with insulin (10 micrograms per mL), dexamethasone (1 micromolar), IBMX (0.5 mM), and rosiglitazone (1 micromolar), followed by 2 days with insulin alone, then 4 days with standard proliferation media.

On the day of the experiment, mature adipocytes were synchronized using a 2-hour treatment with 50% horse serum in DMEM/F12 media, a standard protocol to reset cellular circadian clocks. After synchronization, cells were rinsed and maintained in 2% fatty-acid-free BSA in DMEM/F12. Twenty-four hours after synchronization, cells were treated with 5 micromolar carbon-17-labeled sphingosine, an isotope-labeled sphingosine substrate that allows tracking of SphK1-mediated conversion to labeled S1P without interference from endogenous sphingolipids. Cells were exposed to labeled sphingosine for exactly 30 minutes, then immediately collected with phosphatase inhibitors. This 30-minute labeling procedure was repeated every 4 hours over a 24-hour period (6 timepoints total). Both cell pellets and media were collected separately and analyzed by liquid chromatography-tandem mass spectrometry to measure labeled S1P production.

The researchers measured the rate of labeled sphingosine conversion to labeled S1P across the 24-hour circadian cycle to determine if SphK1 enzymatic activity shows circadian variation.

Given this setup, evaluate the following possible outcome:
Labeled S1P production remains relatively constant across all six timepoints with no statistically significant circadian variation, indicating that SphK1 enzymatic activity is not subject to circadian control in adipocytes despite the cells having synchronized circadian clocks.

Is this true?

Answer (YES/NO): NO